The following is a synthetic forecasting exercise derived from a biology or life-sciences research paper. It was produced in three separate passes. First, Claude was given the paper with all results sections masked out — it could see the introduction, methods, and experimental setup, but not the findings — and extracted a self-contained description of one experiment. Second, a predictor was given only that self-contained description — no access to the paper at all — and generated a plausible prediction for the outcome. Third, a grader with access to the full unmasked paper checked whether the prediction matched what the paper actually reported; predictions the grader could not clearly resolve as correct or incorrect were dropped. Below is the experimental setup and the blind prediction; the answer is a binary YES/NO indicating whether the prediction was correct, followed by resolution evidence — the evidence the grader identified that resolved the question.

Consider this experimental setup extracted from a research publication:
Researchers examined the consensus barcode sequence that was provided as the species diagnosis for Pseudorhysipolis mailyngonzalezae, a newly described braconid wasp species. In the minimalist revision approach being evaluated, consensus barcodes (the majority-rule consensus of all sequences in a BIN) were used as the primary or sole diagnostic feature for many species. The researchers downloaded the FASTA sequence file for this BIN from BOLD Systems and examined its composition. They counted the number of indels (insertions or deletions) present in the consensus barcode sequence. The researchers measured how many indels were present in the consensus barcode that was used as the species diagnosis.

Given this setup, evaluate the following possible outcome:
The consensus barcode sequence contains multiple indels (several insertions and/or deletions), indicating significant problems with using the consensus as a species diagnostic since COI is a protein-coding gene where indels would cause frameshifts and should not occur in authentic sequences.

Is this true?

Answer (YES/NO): YES